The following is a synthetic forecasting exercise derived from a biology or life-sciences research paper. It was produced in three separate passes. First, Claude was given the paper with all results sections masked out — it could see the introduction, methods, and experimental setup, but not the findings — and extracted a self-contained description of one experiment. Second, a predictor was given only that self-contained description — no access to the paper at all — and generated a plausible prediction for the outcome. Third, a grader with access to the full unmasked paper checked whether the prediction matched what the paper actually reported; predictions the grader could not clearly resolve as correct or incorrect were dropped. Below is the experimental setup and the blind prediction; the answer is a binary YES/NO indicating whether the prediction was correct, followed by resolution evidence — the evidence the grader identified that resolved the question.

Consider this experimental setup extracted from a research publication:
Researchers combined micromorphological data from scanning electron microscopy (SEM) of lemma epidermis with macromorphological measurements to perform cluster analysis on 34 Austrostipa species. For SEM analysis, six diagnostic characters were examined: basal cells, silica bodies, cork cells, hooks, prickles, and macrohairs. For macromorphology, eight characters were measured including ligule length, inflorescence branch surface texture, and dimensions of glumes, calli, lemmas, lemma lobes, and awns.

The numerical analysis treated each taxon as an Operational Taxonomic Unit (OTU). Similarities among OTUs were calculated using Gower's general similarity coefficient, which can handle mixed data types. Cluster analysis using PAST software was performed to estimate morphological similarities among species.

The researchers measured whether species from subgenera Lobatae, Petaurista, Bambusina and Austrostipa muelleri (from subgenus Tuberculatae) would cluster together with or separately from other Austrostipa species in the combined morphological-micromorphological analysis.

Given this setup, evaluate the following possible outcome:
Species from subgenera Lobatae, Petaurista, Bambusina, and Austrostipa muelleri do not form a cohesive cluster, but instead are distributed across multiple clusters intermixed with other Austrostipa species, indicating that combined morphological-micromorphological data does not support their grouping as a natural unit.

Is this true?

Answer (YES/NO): NO